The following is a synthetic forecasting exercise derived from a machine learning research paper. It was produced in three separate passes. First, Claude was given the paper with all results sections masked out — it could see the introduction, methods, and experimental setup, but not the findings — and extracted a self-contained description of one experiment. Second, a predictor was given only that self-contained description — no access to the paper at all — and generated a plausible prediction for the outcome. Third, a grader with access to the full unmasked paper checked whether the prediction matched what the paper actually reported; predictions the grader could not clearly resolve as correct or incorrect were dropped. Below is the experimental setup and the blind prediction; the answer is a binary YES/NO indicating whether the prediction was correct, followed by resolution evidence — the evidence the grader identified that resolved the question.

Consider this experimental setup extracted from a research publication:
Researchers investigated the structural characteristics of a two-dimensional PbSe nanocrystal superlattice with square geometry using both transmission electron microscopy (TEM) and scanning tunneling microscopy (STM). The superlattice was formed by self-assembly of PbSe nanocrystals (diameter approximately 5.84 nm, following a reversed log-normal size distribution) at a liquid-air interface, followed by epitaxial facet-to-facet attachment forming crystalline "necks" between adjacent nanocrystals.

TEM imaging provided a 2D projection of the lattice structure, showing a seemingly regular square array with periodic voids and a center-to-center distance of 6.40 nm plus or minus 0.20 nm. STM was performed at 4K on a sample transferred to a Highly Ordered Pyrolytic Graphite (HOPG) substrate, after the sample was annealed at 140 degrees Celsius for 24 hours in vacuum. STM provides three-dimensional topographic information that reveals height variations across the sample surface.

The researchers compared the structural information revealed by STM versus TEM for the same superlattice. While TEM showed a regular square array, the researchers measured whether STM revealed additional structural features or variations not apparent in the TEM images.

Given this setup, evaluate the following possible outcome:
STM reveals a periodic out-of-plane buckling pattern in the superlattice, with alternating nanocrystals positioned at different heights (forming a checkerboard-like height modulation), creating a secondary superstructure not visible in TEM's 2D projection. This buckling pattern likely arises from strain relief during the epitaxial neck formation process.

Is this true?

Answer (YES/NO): NO